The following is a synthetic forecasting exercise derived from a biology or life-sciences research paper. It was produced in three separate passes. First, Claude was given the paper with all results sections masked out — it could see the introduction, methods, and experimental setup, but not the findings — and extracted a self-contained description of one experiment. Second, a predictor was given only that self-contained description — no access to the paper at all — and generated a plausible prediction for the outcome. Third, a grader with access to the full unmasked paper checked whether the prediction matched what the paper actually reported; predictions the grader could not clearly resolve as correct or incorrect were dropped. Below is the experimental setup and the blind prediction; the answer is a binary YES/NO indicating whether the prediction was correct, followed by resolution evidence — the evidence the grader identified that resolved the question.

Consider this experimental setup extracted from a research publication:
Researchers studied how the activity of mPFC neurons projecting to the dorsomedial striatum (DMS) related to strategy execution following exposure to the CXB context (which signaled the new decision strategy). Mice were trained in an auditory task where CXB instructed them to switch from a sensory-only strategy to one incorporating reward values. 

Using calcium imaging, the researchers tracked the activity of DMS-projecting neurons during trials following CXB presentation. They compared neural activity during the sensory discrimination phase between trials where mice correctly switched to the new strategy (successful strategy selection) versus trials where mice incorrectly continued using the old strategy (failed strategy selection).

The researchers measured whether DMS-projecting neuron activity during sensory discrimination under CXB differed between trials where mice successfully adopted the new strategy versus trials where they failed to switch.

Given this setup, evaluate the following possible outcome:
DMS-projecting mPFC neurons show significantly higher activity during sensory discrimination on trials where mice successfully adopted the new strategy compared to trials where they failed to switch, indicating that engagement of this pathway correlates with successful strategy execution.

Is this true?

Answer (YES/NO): YES